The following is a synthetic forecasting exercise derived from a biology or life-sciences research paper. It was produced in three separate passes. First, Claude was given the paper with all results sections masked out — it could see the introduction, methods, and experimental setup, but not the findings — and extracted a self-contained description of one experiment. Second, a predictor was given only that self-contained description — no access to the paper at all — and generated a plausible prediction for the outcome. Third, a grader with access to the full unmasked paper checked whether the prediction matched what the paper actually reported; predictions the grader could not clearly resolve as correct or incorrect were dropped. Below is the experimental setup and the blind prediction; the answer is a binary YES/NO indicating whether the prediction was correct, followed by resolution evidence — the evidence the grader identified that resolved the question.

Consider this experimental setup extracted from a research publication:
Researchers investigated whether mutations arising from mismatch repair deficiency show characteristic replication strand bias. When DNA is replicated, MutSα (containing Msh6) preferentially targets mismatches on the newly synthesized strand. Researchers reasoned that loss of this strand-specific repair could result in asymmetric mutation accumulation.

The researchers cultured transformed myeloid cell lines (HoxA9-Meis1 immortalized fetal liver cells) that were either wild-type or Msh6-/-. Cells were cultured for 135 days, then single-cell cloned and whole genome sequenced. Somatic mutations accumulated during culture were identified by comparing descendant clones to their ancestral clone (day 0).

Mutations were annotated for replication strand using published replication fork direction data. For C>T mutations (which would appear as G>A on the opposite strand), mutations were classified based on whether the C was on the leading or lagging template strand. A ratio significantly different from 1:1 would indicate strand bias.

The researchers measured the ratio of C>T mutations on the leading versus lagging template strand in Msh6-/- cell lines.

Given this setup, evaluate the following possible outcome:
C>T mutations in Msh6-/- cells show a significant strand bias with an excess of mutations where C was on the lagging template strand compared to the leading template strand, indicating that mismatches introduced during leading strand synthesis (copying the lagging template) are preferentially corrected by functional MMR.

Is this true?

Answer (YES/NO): NO